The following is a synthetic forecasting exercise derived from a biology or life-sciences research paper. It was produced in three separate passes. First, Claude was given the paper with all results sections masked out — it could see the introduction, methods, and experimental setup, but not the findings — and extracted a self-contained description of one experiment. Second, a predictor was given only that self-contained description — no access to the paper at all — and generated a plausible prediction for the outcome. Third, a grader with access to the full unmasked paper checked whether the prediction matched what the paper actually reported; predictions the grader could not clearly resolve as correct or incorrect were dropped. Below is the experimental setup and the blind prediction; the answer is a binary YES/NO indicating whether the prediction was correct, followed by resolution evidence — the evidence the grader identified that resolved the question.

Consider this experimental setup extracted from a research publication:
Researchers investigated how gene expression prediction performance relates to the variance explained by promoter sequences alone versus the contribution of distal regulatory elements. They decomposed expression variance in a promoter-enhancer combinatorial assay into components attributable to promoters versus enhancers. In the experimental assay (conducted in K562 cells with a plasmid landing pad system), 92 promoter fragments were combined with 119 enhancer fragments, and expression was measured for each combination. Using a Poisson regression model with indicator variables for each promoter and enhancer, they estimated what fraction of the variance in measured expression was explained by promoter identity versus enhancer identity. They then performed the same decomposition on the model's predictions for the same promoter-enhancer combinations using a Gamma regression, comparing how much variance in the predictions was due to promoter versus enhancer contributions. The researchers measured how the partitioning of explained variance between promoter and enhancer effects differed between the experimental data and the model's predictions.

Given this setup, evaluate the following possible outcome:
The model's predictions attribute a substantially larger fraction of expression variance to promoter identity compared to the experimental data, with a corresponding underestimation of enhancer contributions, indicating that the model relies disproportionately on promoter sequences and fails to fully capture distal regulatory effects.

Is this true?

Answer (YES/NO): YES